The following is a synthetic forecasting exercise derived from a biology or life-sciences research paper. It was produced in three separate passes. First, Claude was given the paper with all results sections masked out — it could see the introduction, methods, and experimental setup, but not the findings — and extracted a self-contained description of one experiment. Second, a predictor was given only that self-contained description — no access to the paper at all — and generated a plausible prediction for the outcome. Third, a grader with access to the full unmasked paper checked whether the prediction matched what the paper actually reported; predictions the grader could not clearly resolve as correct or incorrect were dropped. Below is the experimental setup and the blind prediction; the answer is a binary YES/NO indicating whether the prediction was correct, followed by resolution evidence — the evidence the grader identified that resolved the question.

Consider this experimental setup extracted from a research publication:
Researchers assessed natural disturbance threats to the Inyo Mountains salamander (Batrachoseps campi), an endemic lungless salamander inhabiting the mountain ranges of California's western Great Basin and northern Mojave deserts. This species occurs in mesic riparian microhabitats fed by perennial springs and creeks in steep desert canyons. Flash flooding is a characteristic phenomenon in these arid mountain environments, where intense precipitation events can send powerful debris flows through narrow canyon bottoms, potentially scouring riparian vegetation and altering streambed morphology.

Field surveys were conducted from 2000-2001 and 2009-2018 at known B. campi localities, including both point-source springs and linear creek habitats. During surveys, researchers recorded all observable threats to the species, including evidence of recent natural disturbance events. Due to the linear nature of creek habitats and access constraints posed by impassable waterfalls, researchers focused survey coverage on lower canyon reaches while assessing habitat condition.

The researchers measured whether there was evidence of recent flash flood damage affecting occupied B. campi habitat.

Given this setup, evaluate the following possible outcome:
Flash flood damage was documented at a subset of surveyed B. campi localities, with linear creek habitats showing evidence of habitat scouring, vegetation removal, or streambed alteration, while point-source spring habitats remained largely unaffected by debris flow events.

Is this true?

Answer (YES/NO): NO